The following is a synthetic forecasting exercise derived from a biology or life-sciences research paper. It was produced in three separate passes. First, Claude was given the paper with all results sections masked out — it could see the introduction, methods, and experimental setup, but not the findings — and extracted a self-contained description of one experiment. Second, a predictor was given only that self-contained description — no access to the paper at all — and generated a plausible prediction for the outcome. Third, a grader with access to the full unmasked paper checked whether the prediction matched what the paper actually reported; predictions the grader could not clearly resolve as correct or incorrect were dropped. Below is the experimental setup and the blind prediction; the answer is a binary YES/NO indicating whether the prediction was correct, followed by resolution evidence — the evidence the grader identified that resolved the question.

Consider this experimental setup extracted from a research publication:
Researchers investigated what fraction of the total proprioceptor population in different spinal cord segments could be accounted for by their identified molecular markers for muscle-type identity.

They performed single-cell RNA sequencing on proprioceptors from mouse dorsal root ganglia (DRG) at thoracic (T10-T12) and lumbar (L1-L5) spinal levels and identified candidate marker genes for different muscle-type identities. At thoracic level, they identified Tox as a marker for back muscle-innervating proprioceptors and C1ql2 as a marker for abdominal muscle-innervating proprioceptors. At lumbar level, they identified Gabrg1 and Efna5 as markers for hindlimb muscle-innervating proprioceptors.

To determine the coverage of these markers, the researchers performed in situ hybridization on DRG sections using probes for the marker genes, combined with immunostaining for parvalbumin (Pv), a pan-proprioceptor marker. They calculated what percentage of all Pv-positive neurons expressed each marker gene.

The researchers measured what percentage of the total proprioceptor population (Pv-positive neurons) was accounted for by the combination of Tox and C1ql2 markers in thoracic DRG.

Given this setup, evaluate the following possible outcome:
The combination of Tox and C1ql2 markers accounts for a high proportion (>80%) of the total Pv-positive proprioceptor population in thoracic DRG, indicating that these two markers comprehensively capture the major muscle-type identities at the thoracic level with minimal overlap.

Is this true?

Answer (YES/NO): YES